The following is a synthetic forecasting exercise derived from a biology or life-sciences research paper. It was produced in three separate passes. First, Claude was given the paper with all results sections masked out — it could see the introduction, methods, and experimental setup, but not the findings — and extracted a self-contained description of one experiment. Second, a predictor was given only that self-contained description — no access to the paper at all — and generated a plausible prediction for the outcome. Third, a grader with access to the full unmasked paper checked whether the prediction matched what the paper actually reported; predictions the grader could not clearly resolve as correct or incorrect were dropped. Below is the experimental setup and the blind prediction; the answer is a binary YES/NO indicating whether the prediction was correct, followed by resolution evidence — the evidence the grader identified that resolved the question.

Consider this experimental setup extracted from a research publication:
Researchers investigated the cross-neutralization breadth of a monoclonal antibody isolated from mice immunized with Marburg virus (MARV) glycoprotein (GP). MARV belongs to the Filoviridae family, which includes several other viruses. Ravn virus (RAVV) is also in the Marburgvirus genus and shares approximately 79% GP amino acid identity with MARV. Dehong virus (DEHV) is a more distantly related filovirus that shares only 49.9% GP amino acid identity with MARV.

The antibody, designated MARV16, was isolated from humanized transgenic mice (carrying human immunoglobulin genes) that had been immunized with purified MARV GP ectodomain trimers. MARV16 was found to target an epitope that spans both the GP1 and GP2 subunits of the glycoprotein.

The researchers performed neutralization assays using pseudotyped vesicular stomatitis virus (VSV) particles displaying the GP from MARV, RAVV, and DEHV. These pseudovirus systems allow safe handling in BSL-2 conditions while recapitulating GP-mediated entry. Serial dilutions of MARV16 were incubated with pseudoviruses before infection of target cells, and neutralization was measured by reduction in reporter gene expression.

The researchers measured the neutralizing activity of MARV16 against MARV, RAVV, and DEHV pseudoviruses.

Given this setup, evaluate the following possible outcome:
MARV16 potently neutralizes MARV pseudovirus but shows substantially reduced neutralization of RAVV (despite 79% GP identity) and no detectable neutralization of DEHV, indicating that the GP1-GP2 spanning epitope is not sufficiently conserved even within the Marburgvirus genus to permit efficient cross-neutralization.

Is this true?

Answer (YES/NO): NO